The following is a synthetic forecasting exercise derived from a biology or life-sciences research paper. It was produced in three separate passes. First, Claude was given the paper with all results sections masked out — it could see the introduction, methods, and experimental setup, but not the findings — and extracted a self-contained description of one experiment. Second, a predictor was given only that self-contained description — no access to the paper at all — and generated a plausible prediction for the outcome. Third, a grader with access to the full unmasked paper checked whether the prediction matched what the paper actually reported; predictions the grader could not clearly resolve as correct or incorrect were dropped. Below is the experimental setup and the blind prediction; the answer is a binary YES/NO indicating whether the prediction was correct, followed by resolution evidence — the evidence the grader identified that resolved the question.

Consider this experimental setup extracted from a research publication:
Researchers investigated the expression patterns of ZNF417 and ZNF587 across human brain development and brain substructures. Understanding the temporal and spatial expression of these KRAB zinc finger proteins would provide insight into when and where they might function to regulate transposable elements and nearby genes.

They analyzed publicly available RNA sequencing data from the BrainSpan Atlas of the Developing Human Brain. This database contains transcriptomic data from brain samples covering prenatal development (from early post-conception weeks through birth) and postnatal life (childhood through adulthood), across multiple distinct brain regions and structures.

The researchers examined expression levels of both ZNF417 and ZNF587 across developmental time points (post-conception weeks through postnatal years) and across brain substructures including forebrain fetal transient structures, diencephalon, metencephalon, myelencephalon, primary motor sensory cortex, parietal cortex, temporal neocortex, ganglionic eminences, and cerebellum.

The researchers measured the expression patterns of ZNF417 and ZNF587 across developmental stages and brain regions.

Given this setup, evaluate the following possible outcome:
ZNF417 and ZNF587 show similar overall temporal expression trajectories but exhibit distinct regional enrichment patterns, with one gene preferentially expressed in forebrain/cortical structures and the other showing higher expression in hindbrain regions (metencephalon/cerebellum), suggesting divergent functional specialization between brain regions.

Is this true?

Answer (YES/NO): NO